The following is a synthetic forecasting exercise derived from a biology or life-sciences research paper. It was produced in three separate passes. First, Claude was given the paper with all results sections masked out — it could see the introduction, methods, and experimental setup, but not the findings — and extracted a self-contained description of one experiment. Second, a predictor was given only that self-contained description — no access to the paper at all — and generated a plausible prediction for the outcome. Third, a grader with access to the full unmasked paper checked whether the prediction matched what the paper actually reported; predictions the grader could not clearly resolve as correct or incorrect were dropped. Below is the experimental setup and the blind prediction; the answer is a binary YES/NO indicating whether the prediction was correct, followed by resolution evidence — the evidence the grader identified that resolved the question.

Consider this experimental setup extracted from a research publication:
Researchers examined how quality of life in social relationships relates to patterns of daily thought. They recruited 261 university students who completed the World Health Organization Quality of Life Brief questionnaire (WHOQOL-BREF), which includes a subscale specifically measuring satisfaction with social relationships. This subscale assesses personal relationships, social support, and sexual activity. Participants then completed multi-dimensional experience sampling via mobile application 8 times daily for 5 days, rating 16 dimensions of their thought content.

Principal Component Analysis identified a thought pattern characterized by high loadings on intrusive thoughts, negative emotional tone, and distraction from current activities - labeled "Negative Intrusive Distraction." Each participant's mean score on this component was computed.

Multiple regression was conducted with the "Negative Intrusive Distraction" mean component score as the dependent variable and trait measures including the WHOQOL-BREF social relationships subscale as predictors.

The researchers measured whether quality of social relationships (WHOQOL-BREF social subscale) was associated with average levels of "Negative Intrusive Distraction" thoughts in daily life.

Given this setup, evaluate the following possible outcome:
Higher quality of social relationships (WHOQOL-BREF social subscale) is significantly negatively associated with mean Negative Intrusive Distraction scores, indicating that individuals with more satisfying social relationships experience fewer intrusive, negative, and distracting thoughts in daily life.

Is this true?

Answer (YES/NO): YES